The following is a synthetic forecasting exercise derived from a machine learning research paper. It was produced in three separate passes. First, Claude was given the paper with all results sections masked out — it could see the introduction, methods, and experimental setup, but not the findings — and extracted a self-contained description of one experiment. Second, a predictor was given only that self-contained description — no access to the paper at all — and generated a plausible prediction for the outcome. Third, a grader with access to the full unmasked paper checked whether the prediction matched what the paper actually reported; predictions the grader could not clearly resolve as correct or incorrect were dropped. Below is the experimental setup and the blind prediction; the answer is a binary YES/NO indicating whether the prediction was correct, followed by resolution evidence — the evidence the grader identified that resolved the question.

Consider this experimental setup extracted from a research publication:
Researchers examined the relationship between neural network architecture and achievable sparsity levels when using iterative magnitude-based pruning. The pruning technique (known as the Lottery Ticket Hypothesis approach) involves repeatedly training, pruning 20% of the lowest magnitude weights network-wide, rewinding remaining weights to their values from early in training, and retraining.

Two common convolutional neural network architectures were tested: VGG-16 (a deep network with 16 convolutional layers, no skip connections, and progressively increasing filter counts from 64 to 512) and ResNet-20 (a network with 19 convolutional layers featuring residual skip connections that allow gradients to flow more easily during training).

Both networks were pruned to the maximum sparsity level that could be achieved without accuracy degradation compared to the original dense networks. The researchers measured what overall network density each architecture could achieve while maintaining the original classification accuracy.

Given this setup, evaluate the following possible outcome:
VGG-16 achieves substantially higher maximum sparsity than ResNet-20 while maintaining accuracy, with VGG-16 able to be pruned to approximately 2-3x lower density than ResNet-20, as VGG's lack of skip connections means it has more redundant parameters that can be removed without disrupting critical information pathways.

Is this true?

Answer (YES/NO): NO